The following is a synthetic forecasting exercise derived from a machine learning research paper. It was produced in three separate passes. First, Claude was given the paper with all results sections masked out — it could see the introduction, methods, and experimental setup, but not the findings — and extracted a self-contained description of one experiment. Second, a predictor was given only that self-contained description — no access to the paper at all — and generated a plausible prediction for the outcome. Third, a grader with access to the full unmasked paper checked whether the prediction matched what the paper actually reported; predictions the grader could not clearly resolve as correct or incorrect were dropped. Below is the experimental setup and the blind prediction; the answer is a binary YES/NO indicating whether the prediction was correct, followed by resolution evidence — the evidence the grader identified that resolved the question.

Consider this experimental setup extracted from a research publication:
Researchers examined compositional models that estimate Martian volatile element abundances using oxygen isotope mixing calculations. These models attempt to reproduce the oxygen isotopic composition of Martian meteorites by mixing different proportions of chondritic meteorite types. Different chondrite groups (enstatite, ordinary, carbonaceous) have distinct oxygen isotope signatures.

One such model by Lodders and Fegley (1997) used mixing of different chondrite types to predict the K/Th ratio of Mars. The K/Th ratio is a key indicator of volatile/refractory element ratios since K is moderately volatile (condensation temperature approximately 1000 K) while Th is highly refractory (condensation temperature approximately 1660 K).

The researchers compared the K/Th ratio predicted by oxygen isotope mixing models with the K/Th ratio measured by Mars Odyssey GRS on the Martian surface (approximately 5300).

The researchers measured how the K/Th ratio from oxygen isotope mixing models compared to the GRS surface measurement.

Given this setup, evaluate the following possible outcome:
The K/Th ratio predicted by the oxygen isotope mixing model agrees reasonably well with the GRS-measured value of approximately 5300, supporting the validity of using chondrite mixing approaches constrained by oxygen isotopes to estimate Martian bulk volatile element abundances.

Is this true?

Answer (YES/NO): NO